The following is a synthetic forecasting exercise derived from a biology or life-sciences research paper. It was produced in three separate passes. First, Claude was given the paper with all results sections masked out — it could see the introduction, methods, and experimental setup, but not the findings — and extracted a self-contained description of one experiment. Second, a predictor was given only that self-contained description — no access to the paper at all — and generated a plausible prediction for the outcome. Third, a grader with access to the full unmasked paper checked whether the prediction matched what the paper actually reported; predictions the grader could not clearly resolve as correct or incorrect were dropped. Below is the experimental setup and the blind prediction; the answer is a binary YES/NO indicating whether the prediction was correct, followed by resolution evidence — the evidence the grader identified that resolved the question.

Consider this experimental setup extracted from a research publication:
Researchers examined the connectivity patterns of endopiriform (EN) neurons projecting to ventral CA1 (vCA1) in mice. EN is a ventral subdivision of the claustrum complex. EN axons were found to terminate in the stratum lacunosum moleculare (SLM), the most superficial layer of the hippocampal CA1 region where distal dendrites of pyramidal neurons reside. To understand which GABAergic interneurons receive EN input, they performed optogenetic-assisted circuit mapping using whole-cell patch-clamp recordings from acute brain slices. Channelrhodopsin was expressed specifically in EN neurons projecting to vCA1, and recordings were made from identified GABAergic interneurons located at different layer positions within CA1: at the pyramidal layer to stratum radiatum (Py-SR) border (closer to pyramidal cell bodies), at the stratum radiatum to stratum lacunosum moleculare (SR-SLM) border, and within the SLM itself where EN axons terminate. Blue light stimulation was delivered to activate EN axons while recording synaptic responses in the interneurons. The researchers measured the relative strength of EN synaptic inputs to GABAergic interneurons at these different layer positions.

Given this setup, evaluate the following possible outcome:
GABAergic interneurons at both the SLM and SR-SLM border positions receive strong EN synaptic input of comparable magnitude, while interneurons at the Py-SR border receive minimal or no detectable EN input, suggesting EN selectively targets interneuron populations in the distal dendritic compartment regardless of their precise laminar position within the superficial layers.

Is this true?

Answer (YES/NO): NO